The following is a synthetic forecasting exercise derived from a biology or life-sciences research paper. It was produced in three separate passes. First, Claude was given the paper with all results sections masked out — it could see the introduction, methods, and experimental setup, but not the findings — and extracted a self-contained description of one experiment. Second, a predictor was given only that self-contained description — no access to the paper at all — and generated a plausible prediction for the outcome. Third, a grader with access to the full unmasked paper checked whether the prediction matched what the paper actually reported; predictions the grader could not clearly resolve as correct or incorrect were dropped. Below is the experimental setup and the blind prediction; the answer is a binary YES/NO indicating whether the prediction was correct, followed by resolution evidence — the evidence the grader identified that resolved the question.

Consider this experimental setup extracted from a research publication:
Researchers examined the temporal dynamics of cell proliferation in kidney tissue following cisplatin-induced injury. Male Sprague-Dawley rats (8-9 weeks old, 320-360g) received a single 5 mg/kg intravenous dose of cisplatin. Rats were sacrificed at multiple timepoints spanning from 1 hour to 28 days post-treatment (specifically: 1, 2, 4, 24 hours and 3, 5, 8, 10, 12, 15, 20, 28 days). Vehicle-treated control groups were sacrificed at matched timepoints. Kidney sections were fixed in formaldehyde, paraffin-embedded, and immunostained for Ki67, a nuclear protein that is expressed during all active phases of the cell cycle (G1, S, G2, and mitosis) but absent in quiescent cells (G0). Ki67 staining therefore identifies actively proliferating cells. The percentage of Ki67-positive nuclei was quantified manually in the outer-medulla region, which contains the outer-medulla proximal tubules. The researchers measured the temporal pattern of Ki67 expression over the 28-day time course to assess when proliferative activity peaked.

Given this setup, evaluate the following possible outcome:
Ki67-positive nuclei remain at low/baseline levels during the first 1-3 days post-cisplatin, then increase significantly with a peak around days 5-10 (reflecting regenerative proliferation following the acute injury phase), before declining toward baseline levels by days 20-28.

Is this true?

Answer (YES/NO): YES